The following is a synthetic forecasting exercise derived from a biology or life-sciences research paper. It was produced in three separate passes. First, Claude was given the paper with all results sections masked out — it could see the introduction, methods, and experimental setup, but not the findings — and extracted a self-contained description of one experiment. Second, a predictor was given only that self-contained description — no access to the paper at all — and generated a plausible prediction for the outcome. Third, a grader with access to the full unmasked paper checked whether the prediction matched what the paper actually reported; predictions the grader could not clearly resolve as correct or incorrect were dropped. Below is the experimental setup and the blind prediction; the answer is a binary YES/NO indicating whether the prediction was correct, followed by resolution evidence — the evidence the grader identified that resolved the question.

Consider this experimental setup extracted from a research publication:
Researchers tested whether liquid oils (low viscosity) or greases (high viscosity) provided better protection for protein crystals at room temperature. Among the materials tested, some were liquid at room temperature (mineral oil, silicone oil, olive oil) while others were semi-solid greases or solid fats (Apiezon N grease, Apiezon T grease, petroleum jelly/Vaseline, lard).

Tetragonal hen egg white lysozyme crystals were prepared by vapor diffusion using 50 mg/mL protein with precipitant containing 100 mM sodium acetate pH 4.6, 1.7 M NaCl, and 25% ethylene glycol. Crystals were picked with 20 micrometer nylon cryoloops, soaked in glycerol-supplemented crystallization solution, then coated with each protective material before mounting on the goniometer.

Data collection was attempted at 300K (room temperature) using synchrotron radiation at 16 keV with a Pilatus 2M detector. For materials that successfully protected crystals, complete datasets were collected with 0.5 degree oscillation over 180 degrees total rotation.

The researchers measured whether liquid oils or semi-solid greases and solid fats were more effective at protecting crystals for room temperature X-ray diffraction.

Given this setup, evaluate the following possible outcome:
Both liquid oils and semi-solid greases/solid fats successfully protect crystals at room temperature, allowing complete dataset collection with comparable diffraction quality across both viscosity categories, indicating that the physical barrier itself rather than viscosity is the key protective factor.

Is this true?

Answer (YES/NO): NO